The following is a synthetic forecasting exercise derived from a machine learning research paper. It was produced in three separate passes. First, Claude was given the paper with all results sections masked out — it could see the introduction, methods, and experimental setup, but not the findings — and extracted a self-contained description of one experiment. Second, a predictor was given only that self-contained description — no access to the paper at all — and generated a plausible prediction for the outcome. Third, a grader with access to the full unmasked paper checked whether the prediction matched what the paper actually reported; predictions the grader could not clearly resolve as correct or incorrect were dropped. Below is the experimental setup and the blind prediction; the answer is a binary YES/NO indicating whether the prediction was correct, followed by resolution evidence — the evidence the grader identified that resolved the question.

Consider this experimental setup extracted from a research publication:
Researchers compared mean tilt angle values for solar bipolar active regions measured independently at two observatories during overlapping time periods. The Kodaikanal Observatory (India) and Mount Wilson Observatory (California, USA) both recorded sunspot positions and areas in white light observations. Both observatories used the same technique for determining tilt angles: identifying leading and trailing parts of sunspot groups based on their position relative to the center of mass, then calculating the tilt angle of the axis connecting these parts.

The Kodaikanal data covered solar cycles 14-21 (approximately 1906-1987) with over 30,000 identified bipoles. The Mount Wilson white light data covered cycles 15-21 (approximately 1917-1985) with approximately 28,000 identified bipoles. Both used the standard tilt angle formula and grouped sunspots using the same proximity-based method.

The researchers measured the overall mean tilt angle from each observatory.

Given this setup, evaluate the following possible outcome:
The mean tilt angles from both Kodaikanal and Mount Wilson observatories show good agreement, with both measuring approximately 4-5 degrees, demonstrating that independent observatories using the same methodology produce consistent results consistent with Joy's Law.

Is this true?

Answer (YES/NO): YES